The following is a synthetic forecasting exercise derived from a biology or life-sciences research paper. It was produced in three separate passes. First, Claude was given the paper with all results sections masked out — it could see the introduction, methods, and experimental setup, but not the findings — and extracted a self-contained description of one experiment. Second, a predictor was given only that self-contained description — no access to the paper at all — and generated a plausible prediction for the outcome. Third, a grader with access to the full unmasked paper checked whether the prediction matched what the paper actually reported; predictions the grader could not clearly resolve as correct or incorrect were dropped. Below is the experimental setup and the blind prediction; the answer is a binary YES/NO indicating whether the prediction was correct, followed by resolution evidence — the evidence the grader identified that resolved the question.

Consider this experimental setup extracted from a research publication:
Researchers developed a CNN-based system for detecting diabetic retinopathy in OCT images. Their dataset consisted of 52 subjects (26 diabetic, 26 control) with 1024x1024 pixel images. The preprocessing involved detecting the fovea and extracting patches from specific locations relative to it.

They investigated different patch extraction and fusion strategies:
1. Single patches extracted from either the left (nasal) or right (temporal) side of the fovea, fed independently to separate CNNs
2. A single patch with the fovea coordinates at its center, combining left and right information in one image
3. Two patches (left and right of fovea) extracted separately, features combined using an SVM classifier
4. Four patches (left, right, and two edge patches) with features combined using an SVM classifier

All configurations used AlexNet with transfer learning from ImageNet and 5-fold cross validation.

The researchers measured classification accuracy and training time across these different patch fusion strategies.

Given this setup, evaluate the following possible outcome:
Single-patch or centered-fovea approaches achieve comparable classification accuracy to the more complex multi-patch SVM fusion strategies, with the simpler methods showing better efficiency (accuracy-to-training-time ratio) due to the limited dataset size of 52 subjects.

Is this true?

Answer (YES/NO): NO